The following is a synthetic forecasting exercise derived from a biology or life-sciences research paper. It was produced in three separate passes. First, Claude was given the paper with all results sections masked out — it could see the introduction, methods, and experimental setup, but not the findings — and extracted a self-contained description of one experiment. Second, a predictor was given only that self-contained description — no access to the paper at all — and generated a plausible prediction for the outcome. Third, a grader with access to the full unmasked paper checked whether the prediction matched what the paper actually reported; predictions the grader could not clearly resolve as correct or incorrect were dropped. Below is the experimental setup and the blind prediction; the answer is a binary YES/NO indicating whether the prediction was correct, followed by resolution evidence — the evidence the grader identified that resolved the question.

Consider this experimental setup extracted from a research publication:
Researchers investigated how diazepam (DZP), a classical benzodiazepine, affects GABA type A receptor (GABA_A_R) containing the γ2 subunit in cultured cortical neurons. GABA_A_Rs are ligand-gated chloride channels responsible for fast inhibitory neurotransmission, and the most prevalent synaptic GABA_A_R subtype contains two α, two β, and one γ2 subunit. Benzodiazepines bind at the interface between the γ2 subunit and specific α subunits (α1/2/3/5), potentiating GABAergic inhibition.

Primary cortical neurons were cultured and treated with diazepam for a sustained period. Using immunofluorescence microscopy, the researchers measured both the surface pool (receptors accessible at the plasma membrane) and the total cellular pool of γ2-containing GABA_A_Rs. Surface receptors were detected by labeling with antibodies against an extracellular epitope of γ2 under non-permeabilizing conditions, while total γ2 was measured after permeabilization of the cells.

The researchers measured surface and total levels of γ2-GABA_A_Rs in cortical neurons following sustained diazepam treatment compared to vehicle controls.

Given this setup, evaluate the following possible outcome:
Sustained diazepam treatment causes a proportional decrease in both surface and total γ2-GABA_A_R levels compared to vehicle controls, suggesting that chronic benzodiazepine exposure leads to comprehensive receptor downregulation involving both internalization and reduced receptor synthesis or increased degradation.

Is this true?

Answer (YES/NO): NO